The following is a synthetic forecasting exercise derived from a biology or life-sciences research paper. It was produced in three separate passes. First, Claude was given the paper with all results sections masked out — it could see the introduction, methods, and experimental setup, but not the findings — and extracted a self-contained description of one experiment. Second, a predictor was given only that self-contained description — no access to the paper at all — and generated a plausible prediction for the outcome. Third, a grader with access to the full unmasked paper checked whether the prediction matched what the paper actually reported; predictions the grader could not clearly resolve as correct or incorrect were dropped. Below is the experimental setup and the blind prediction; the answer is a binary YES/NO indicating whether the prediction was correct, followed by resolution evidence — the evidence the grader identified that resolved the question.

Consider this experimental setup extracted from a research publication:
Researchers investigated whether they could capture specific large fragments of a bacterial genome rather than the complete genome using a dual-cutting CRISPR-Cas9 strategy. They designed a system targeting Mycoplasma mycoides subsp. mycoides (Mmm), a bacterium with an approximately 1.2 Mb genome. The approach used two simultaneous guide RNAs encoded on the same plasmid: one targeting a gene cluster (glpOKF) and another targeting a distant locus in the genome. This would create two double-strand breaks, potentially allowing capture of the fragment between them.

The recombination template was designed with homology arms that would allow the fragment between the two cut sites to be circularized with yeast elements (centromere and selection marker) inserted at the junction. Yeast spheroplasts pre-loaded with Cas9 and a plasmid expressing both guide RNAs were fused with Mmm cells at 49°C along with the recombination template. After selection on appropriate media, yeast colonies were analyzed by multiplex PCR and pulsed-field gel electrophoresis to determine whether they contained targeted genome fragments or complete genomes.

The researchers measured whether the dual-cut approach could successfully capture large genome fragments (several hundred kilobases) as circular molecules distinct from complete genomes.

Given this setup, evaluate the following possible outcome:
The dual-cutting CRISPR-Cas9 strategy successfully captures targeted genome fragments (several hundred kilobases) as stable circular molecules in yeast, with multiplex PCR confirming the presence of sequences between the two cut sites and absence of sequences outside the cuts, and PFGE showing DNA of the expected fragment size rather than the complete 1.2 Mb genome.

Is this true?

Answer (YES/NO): YES